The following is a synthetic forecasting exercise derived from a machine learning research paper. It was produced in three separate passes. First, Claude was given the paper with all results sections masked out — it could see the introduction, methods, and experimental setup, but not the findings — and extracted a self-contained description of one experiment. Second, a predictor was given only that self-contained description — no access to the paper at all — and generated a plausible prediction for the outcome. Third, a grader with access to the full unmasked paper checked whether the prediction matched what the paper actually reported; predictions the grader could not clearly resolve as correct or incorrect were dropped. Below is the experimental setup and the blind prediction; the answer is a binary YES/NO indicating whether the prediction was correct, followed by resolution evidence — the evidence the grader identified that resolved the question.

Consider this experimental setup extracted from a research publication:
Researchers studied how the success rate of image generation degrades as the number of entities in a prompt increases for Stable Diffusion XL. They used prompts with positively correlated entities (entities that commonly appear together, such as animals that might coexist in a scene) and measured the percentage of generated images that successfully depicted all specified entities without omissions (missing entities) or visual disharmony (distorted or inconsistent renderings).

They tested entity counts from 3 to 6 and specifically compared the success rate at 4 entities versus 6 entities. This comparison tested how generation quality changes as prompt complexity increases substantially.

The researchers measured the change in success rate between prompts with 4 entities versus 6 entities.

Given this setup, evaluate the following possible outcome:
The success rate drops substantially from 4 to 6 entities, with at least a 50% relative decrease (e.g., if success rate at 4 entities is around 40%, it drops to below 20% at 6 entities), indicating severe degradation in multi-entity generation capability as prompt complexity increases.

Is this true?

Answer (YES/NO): YES